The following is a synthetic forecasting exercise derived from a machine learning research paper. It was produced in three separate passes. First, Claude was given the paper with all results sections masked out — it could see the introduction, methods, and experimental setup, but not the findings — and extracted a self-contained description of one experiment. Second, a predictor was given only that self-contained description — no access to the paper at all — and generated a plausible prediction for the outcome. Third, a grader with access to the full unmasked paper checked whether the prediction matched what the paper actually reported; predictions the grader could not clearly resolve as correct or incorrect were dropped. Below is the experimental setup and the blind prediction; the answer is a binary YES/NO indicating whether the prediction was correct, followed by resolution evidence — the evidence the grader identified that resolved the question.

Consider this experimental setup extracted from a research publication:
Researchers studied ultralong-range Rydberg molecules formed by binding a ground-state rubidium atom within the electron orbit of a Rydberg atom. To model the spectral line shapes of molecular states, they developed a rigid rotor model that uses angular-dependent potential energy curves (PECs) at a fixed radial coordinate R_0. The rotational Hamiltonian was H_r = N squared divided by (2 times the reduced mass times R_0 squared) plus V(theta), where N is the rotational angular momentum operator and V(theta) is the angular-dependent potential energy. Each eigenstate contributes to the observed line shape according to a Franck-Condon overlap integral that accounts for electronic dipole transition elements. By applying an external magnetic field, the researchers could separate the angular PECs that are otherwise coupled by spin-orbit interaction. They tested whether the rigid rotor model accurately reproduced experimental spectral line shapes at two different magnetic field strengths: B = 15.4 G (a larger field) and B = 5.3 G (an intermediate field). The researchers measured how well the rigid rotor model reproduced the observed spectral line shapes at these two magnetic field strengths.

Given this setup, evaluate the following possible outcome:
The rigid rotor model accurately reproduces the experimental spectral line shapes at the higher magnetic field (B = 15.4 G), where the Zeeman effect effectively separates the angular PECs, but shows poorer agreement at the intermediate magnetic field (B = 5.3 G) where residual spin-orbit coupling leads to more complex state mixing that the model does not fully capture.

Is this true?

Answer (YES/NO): YES